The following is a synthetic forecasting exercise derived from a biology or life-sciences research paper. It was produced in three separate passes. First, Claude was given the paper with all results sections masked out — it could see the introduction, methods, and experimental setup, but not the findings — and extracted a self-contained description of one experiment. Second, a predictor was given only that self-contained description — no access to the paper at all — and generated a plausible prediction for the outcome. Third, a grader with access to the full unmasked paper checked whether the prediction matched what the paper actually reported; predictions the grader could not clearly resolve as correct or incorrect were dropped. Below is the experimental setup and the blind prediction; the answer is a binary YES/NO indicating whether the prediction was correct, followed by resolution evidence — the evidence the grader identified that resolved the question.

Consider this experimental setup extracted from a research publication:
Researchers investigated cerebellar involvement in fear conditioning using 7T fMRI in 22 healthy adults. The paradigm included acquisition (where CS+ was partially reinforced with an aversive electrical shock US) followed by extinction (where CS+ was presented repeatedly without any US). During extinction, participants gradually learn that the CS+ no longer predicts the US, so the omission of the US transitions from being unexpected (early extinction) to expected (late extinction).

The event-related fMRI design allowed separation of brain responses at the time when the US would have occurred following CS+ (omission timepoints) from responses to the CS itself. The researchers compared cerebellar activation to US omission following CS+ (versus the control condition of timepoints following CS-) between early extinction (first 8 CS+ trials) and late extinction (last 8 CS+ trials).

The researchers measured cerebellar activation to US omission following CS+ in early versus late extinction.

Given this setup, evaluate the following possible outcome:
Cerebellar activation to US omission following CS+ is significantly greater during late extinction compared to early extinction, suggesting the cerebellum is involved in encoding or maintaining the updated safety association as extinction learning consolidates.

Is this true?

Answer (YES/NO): NO